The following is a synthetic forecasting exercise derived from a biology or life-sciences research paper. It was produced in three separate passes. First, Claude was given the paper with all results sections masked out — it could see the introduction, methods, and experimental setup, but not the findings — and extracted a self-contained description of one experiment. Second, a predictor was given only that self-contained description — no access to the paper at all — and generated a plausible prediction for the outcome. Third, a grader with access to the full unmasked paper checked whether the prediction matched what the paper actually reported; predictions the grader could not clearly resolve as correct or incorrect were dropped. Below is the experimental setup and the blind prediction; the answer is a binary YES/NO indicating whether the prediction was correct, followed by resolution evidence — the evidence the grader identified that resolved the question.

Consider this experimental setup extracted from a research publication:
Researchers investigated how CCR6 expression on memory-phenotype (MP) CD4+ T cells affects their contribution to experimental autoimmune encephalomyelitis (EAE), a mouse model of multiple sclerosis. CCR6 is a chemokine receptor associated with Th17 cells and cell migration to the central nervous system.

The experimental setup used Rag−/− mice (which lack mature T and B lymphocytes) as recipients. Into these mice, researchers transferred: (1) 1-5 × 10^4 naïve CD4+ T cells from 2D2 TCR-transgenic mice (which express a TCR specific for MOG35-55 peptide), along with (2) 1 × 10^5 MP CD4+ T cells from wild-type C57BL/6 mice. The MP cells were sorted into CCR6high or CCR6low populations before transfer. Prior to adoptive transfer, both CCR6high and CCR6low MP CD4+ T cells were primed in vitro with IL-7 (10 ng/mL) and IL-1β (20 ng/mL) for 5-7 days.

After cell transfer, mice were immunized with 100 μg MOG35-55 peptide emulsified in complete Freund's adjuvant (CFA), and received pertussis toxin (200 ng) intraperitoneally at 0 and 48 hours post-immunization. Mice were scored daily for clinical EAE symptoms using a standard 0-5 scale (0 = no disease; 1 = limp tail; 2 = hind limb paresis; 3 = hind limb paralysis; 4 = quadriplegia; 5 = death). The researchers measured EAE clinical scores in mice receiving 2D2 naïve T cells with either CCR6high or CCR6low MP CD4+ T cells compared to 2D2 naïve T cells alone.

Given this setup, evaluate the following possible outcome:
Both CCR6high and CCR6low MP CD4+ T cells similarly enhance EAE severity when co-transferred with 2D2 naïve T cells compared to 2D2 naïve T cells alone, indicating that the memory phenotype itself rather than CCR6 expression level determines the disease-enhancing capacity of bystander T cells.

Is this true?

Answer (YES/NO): NO